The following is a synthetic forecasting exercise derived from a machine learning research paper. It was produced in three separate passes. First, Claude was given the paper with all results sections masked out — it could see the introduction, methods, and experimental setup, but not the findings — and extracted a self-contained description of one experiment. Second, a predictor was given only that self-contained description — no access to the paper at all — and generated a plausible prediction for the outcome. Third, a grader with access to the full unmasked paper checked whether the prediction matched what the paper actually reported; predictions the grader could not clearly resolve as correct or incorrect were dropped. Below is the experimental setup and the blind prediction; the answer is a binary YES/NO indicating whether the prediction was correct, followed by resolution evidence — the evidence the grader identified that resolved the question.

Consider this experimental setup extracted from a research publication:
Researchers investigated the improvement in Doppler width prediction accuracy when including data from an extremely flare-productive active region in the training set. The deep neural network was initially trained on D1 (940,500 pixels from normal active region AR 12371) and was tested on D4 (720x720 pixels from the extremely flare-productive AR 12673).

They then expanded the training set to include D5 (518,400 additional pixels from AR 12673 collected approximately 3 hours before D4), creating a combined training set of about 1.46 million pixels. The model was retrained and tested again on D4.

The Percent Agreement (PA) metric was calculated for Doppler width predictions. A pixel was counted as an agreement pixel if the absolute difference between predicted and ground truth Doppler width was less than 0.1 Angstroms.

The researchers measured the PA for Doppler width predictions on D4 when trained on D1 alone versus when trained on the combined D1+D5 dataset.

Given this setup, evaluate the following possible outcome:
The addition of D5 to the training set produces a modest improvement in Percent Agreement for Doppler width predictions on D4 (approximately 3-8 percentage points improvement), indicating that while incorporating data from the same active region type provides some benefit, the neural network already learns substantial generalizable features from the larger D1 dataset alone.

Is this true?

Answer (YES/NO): NO